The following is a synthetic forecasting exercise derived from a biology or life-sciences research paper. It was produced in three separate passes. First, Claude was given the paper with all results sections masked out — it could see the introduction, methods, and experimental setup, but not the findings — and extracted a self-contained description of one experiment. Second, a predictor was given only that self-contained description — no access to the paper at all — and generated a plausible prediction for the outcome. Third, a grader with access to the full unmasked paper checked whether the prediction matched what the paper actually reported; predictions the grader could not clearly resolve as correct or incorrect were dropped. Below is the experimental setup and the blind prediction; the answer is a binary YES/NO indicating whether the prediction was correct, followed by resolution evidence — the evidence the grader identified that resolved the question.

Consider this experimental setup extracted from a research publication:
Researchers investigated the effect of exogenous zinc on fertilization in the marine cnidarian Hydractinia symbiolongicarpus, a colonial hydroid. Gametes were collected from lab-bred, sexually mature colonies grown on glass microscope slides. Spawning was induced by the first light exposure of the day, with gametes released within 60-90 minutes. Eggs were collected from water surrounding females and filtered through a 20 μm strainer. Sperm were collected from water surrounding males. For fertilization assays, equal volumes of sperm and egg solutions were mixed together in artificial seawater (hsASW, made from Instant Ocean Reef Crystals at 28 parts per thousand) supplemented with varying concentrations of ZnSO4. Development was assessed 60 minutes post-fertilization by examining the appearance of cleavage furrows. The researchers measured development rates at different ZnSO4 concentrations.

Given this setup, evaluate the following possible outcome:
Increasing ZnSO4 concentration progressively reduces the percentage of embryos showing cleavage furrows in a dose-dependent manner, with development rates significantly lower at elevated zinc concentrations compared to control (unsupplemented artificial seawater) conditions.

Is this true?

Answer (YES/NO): YES